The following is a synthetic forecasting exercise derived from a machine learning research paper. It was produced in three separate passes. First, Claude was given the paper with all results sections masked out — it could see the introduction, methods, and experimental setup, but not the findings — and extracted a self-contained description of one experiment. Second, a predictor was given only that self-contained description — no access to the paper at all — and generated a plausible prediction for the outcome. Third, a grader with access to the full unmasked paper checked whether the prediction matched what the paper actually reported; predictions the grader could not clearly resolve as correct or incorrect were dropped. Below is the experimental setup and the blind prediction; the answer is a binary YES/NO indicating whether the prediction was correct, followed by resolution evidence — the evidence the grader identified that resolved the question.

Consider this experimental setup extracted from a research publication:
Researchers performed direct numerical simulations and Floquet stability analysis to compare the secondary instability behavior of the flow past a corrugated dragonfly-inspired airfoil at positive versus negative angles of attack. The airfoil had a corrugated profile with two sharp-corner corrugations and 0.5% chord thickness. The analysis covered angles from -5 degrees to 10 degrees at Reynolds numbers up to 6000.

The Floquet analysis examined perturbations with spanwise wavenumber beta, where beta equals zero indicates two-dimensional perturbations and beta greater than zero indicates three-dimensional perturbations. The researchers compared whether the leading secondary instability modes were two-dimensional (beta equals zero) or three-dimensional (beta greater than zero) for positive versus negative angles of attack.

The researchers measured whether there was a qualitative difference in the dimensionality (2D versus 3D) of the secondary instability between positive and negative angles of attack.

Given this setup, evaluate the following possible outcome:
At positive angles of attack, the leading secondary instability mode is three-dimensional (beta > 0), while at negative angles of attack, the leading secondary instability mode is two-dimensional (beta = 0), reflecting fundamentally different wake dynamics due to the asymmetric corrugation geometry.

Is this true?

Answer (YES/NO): YES